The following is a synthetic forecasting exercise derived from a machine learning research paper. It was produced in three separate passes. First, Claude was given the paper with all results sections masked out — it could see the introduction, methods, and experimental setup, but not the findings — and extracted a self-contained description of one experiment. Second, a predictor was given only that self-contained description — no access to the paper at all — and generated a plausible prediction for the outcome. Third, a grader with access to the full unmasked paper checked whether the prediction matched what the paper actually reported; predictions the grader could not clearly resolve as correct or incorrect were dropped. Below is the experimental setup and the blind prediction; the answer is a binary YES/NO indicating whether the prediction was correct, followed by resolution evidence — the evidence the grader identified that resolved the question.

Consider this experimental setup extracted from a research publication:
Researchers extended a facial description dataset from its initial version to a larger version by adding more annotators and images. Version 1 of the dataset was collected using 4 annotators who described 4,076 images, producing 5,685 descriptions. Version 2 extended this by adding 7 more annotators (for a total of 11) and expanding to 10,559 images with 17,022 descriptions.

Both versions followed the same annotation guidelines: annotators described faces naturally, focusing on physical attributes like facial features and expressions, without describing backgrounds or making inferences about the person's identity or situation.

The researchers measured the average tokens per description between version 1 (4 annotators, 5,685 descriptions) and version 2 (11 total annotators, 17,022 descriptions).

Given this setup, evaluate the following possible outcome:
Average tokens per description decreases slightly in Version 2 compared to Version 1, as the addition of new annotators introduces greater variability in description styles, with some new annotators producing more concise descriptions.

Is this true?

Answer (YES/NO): NO